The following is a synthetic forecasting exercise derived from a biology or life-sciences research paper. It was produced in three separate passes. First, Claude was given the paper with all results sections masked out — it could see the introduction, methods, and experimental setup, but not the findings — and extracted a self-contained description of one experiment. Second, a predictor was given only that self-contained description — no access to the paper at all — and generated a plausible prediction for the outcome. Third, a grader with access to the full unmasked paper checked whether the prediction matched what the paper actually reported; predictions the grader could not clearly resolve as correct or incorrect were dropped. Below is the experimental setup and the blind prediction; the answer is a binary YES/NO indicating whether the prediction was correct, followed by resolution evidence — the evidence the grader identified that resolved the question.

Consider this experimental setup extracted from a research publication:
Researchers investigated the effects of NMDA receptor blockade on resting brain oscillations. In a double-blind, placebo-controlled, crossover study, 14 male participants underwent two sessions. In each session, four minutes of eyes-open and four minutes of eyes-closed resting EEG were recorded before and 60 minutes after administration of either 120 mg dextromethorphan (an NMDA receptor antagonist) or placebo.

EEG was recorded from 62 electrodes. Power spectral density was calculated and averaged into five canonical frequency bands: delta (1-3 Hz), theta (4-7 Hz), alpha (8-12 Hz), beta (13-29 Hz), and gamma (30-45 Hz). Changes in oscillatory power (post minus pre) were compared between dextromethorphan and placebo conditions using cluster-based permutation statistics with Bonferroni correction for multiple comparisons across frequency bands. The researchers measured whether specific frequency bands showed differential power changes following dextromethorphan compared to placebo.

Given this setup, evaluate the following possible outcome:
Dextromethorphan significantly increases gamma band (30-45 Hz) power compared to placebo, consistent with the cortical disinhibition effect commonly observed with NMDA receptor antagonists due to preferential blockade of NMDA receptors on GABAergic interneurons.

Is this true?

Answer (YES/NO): NO